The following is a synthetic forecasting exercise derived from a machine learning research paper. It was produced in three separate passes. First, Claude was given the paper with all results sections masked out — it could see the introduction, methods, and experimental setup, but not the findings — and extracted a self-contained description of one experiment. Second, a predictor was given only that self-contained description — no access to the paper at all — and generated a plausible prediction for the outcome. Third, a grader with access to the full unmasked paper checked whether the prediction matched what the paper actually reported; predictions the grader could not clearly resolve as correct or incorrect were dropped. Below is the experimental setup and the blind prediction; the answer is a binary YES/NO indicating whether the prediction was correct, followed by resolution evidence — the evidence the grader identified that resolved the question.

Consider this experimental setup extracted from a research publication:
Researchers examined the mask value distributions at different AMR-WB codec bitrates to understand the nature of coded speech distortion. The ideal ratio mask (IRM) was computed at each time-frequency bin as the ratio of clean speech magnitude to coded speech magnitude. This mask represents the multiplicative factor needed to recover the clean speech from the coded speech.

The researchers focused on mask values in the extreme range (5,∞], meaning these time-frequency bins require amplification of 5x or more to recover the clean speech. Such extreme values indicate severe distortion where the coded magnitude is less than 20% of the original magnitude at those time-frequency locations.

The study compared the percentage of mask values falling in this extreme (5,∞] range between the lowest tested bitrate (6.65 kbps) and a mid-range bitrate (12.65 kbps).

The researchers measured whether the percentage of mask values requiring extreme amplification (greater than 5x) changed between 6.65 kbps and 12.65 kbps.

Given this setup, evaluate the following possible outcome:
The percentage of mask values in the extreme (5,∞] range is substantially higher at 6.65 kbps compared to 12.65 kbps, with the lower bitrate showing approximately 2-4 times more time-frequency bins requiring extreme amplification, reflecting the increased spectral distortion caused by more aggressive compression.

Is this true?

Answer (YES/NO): NO